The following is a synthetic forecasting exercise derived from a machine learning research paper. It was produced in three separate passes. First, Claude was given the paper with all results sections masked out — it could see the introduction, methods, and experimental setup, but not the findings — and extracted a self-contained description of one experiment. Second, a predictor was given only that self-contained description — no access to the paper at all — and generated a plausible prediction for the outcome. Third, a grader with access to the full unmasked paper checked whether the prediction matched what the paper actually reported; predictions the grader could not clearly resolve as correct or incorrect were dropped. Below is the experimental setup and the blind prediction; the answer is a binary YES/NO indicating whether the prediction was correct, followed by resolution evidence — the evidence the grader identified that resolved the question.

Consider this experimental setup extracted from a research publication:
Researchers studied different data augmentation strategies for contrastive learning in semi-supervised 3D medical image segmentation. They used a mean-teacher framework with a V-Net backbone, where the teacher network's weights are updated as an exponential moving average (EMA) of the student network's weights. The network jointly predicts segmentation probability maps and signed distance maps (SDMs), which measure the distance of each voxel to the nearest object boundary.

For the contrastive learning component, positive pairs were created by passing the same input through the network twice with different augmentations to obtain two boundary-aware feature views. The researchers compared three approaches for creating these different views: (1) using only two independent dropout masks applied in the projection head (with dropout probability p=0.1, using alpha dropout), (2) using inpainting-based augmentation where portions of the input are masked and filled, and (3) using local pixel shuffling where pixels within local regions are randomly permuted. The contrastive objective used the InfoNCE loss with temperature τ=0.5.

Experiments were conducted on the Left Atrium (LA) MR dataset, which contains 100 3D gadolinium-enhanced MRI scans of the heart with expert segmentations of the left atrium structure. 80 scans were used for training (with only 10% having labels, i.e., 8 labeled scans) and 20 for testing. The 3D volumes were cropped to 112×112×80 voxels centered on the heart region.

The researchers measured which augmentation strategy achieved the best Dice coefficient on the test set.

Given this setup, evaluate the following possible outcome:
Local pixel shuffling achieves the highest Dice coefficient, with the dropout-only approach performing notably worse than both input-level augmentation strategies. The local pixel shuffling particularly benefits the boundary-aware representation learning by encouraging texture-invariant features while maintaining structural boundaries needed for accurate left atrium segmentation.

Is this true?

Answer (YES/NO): NO